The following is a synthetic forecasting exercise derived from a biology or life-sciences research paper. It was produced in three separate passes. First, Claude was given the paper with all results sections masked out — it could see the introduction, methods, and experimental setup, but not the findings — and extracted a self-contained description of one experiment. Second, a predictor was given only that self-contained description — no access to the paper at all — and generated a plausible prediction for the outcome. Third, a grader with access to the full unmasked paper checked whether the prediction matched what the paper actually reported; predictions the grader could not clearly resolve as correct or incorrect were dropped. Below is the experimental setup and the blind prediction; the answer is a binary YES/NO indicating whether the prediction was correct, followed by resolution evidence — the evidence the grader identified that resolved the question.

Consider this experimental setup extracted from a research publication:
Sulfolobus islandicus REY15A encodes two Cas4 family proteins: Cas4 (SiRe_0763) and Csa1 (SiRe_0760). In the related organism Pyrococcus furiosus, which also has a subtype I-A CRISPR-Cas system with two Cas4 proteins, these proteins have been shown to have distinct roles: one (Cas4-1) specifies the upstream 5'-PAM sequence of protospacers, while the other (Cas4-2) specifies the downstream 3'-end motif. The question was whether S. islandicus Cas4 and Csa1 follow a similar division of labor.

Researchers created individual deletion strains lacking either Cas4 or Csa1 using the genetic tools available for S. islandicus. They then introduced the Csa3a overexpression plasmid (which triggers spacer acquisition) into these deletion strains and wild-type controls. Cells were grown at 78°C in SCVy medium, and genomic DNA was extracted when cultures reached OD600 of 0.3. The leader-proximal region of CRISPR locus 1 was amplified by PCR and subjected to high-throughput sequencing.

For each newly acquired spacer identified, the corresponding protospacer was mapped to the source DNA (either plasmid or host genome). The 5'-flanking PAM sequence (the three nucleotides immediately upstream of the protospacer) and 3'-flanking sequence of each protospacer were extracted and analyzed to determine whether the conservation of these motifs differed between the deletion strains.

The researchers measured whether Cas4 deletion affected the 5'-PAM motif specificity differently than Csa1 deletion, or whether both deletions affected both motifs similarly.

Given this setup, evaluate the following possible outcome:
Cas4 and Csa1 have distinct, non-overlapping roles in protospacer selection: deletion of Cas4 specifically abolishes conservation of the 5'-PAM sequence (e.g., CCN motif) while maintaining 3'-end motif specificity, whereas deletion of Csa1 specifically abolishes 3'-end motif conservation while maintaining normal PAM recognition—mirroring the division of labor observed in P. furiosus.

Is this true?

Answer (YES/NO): NO